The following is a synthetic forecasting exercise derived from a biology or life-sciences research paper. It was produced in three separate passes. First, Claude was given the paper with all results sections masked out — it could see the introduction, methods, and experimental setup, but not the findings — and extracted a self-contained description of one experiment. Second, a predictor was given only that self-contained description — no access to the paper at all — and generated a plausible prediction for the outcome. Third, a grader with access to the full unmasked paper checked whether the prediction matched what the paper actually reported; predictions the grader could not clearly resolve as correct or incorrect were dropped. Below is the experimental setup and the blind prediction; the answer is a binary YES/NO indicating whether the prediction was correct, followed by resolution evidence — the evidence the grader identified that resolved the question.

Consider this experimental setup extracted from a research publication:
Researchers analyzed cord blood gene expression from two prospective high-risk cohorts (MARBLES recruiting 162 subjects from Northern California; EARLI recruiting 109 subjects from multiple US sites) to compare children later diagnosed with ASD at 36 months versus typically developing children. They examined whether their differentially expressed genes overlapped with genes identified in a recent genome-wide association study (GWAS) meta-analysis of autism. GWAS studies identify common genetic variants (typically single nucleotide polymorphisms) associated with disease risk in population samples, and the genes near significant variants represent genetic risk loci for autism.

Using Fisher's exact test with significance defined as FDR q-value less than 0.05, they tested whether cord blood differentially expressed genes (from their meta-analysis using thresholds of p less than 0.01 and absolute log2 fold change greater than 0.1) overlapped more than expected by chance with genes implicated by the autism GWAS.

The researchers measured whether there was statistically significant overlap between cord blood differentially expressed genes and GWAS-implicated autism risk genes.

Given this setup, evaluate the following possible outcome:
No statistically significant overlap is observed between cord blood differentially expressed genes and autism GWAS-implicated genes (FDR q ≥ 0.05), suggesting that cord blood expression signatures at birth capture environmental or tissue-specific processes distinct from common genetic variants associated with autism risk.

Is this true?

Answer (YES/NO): YES